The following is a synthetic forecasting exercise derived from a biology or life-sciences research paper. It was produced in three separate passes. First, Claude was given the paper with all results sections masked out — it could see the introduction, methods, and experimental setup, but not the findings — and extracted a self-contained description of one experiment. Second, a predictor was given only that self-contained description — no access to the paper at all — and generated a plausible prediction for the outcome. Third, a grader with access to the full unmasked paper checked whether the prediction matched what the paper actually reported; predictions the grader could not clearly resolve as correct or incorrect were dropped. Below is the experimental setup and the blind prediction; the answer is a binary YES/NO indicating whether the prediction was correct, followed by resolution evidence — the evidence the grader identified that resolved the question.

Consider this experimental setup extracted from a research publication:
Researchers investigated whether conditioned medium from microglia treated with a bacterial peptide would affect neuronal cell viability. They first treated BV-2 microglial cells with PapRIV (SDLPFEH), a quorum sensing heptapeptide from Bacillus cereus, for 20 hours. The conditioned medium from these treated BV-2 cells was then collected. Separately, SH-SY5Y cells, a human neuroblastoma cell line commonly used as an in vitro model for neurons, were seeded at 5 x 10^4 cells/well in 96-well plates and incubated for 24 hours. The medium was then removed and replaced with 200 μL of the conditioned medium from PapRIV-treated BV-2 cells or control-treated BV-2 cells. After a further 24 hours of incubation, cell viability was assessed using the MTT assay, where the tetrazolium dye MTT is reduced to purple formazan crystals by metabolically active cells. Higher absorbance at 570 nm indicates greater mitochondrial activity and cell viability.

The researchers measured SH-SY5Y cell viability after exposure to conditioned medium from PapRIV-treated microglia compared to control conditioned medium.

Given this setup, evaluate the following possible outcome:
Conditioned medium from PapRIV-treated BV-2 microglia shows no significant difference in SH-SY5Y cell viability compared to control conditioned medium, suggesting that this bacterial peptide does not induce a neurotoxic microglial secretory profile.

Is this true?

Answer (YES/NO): NO